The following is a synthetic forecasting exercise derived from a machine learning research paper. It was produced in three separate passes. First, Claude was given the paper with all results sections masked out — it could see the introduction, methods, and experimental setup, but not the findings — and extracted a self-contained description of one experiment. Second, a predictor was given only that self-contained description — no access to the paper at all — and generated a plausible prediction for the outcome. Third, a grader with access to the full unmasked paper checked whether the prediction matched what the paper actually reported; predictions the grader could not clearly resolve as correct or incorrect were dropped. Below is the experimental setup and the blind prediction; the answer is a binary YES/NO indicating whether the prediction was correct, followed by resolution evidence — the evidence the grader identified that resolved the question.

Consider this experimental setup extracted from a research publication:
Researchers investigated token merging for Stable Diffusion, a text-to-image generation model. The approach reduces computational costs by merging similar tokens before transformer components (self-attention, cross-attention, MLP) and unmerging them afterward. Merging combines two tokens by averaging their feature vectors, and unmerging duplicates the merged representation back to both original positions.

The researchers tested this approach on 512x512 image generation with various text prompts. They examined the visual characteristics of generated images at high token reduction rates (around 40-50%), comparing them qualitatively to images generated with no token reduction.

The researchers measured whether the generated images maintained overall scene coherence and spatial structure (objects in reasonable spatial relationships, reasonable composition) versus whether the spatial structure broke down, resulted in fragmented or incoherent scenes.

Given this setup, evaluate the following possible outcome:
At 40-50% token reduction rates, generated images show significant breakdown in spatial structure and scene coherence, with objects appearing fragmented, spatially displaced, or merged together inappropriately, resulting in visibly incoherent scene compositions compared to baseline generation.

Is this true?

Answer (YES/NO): NO